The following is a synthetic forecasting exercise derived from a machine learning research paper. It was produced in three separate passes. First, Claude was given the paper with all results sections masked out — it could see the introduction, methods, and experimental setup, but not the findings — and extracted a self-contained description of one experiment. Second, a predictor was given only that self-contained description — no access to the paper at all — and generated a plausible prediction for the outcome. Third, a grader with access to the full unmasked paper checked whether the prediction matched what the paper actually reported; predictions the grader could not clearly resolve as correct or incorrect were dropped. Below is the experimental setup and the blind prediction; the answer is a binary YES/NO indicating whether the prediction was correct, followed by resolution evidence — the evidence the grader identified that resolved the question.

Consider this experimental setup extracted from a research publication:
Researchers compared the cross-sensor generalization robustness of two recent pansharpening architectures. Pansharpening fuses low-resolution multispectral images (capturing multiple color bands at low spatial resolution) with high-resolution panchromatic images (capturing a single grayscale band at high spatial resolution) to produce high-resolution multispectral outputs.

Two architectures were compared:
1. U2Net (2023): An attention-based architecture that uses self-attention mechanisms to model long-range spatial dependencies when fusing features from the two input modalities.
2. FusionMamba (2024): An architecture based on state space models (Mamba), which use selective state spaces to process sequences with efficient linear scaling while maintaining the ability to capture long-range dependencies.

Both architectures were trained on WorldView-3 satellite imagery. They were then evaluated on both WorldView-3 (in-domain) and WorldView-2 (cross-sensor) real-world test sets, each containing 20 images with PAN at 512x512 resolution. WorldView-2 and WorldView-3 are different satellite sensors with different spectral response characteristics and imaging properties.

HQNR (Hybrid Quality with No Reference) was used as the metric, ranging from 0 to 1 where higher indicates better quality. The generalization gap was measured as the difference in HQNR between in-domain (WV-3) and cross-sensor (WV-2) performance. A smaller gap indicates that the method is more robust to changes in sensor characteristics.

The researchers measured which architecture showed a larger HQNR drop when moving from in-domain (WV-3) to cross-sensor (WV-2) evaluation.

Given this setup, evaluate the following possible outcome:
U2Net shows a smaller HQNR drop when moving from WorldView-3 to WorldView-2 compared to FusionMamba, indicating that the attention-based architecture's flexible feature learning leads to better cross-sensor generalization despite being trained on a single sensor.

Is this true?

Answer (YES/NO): NO